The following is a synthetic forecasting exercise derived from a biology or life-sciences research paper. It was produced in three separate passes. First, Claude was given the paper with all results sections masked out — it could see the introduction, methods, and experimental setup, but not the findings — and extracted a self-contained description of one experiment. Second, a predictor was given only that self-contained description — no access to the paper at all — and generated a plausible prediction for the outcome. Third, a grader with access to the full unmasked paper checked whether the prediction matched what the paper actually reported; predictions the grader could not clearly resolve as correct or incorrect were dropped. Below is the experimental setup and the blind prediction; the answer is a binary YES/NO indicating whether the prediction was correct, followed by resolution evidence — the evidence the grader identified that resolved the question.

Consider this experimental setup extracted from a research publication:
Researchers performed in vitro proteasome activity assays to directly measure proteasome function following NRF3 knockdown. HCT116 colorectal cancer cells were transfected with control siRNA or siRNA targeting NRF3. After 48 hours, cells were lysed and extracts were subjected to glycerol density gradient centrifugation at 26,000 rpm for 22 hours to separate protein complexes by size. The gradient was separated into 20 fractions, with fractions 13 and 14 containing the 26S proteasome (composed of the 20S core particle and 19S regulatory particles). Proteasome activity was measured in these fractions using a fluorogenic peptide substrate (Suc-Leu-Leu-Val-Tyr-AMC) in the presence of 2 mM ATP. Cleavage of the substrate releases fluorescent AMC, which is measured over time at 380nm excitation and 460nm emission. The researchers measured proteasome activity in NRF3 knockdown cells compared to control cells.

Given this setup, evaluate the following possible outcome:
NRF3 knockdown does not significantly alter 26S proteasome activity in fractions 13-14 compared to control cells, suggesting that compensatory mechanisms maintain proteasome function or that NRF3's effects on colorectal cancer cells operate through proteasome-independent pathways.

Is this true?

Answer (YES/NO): YES